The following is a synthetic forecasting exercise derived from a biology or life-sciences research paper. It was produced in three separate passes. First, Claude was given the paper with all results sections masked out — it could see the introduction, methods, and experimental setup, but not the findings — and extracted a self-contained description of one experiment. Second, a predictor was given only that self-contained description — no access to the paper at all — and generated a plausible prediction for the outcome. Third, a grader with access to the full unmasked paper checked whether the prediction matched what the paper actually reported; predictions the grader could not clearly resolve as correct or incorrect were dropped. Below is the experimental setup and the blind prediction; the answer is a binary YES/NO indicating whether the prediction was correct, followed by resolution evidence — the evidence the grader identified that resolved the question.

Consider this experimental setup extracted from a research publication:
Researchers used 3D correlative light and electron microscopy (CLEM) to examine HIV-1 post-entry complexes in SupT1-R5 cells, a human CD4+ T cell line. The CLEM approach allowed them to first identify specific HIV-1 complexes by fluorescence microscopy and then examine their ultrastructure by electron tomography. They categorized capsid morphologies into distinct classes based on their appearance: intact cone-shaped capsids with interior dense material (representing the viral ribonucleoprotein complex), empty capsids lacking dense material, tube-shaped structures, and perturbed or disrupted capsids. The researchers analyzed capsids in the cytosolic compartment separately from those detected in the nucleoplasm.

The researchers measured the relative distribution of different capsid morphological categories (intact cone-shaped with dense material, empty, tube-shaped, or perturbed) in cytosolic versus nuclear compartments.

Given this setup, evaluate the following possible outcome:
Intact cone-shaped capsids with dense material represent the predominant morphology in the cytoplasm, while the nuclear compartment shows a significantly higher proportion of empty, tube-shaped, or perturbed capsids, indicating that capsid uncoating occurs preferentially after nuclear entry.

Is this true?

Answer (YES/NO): YES